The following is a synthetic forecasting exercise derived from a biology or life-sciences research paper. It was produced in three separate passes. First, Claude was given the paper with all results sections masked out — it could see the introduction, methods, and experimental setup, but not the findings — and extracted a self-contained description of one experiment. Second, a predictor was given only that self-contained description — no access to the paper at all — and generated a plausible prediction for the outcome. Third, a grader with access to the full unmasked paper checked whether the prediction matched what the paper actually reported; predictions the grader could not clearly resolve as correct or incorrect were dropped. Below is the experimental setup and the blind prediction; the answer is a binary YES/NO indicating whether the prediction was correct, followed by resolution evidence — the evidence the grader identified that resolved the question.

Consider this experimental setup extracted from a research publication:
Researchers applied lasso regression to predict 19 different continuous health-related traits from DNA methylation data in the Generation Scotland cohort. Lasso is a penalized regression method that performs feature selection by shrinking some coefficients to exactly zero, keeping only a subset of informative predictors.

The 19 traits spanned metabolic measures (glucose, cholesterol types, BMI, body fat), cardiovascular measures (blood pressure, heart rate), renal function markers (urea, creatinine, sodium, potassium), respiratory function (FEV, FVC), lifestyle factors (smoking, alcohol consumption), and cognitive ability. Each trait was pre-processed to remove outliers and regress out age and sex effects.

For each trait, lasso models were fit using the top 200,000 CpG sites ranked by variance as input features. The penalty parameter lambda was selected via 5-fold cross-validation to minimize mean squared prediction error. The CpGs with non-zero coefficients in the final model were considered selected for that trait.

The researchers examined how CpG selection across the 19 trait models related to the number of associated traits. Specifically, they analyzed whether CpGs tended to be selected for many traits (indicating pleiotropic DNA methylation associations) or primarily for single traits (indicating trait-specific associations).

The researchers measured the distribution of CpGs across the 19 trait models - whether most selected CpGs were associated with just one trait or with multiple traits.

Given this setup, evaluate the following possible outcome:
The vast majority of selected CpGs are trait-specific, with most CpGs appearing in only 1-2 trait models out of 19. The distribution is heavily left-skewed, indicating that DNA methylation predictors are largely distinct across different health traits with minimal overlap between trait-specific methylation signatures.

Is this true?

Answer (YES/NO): YES